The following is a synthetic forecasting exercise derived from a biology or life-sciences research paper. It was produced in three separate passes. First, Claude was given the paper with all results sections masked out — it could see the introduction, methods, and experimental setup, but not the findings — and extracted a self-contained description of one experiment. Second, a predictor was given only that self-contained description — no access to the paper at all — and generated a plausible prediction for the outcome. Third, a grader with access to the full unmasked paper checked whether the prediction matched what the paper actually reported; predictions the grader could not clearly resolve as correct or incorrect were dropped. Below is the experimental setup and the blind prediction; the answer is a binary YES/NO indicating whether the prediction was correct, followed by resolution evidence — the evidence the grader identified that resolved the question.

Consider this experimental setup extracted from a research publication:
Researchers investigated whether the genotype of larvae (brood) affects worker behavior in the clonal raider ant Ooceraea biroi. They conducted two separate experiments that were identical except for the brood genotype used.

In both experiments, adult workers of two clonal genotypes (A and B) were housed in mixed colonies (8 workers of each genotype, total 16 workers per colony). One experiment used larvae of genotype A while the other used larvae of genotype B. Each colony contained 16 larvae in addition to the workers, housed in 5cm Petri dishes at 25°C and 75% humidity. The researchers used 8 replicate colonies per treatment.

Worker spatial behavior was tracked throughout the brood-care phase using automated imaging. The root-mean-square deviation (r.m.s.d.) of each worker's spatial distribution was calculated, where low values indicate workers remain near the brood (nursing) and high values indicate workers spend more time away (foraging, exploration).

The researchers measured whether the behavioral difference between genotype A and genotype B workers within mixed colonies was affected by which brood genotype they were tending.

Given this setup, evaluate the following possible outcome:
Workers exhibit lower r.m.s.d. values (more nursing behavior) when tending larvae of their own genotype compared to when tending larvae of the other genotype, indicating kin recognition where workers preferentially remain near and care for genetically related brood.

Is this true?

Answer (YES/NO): NO